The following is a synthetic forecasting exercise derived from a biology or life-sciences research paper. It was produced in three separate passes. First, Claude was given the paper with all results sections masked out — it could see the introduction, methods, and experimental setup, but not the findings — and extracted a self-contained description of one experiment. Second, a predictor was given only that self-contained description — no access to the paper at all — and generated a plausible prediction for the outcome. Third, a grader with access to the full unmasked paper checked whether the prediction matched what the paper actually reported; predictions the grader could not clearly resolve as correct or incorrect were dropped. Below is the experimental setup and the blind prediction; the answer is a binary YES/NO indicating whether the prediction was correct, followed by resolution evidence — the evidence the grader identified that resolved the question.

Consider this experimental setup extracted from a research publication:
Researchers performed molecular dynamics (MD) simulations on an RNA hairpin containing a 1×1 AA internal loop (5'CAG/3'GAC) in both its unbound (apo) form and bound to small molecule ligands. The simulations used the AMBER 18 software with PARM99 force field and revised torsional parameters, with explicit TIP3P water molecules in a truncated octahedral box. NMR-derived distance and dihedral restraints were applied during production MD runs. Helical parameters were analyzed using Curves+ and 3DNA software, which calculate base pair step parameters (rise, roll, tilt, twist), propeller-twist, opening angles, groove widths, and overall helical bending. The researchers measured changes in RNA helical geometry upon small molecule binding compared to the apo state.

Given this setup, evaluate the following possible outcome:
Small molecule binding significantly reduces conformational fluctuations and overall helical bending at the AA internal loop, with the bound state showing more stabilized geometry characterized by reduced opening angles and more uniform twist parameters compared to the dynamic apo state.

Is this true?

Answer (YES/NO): NO